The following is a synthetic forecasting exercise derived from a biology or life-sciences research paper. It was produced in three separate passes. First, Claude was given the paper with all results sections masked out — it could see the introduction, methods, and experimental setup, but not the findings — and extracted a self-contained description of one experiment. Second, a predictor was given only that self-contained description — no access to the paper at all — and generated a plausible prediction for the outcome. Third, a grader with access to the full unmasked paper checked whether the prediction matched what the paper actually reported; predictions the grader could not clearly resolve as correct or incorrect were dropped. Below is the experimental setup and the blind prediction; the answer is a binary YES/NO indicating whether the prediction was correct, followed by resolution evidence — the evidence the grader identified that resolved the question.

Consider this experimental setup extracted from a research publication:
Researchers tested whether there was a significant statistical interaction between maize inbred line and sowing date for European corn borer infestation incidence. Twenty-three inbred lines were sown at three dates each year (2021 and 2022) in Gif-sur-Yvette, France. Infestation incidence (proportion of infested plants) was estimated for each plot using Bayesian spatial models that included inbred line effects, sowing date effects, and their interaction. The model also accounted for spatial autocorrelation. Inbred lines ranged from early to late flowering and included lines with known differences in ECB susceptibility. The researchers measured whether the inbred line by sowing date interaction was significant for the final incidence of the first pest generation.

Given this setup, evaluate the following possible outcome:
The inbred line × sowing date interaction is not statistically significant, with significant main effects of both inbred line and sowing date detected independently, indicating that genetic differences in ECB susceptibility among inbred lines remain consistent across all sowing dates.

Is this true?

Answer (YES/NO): NO